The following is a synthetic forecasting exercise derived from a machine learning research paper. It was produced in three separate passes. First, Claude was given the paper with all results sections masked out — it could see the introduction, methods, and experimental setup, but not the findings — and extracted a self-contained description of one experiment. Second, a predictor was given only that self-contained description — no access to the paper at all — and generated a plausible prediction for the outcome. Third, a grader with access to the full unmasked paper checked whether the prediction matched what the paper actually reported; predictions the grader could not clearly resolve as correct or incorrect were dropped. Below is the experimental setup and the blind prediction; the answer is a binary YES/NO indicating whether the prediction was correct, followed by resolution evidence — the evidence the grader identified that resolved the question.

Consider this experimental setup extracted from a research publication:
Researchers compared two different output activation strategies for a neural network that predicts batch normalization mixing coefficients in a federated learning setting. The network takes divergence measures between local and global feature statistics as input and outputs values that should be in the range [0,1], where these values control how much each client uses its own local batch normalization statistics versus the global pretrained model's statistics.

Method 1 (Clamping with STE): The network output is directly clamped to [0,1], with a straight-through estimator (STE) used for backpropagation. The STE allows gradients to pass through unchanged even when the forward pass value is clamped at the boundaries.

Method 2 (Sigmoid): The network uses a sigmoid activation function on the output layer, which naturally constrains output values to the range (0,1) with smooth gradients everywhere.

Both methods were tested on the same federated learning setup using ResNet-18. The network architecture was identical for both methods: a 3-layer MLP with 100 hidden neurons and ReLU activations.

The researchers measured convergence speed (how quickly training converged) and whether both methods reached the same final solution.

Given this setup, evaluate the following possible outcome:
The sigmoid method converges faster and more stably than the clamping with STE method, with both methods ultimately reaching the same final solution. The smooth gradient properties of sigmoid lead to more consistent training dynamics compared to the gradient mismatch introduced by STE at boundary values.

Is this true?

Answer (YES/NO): NO